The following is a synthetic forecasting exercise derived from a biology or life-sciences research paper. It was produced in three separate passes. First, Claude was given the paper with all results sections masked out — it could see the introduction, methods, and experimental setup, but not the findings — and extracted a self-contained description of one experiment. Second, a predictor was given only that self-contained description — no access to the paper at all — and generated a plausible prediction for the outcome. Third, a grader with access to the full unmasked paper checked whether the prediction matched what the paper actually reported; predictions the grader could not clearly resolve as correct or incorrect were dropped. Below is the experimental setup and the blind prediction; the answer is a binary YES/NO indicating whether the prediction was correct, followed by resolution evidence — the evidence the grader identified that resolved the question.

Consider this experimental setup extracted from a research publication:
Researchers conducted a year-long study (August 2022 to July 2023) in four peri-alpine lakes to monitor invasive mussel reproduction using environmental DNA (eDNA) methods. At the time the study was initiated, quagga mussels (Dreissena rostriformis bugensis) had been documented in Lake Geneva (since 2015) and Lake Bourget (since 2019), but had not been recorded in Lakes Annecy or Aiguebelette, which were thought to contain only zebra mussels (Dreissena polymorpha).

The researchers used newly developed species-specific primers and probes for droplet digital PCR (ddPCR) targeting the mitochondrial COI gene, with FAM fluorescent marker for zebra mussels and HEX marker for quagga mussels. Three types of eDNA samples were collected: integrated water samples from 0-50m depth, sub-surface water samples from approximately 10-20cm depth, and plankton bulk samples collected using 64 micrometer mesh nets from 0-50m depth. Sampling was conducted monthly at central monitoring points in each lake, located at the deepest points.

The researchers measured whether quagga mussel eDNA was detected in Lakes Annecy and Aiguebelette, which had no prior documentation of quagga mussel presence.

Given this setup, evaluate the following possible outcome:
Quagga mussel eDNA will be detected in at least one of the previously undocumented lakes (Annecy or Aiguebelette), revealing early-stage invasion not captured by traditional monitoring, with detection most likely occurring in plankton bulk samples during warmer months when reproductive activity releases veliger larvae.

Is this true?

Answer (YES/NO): NO